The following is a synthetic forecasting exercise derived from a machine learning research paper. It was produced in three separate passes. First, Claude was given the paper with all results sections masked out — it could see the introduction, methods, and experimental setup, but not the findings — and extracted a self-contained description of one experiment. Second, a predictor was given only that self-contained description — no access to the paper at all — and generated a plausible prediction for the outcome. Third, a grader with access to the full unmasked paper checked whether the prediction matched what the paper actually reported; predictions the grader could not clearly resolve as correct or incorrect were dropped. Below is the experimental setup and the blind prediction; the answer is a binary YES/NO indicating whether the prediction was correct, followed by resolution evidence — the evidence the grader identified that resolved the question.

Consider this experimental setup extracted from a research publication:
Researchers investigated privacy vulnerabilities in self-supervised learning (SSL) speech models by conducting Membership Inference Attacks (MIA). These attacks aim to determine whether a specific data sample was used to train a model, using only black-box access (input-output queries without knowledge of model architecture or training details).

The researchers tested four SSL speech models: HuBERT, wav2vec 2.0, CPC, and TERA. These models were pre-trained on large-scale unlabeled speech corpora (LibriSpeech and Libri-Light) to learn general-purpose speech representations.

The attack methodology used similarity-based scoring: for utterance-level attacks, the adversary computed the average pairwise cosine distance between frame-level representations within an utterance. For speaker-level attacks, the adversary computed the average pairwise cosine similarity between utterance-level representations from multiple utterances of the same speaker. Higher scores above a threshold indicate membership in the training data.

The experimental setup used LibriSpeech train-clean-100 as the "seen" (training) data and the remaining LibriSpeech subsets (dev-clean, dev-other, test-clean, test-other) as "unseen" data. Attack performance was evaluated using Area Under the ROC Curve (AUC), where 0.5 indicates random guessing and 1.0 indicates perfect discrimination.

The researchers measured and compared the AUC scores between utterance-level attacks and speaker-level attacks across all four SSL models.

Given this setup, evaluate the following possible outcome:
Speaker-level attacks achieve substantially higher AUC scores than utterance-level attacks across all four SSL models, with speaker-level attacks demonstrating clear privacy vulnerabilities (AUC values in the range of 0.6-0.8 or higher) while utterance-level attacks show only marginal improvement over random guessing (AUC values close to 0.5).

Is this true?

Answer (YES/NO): NO